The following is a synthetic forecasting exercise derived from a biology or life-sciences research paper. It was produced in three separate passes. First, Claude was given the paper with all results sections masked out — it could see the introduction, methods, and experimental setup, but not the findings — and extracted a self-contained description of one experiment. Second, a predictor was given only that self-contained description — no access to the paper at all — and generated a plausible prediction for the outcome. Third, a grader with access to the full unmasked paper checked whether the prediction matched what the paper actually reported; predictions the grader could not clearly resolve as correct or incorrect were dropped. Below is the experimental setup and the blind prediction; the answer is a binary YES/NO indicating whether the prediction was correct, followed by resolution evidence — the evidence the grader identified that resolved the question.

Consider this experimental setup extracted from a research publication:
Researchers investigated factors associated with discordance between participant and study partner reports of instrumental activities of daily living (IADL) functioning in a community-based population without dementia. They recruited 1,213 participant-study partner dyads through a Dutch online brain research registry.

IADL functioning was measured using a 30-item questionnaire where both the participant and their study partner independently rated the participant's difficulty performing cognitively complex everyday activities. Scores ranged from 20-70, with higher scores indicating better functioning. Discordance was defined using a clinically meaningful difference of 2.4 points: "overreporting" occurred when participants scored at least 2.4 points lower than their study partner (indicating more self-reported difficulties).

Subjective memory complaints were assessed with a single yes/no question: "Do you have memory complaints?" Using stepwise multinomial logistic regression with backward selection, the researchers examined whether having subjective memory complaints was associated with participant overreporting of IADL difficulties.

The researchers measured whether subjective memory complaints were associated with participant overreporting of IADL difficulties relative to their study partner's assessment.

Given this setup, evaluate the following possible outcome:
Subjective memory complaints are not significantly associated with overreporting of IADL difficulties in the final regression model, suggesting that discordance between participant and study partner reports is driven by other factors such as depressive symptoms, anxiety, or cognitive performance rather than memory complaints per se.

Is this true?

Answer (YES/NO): NO